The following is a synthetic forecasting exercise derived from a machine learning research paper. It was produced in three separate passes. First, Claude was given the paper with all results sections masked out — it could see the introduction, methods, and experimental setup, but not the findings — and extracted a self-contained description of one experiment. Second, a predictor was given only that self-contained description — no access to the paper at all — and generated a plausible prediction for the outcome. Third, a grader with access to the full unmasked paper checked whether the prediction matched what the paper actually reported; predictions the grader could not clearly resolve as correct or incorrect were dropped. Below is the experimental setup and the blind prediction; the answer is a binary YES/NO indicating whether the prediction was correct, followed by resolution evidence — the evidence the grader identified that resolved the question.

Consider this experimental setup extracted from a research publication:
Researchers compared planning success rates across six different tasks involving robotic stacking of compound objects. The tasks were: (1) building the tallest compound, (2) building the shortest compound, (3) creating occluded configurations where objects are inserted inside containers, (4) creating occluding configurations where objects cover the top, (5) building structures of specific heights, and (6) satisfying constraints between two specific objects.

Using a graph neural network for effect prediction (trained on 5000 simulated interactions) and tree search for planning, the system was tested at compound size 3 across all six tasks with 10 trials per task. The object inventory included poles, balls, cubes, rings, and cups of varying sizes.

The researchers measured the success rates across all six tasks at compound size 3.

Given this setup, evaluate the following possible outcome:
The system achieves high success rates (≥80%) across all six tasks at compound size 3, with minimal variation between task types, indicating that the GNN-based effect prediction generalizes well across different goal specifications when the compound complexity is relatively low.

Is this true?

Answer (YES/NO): YES